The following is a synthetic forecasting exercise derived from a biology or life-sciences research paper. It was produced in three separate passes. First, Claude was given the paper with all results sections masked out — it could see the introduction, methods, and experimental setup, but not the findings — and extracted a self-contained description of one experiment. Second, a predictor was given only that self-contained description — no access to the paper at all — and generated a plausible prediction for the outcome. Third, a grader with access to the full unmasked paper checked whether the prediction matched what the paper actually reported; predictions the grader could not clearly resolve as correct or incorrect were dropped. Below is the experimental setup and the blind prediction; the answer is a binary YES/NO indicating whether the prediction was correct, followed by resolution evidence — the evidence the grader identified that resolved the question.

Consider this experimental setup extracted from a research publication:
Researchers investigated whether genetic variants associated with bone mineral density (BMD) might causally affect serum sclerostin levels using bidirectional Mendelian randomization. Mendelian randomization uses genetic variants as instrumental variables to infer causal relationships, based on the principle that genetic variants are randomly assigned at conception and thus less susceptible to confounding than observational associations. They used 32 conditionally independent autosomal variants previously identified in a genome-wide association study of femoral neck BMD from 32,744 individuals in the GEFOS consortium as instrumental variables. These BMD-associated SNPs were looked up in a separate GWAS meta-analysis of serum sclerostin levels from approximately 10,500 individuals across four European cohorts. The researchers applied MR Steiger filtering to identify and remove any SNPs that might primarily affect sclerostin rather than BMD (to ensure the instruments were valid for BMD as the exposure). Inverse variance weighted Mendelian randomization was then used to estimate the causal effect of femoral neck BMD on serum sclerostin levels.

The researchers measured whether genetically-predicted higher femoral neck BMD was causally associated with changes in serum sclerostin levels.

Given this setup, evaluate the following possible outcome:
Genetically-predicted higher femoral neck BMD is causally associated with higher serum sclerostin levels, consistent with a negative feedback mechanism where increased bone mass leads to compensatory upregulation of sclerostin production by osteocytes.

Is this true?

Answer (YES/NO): YES